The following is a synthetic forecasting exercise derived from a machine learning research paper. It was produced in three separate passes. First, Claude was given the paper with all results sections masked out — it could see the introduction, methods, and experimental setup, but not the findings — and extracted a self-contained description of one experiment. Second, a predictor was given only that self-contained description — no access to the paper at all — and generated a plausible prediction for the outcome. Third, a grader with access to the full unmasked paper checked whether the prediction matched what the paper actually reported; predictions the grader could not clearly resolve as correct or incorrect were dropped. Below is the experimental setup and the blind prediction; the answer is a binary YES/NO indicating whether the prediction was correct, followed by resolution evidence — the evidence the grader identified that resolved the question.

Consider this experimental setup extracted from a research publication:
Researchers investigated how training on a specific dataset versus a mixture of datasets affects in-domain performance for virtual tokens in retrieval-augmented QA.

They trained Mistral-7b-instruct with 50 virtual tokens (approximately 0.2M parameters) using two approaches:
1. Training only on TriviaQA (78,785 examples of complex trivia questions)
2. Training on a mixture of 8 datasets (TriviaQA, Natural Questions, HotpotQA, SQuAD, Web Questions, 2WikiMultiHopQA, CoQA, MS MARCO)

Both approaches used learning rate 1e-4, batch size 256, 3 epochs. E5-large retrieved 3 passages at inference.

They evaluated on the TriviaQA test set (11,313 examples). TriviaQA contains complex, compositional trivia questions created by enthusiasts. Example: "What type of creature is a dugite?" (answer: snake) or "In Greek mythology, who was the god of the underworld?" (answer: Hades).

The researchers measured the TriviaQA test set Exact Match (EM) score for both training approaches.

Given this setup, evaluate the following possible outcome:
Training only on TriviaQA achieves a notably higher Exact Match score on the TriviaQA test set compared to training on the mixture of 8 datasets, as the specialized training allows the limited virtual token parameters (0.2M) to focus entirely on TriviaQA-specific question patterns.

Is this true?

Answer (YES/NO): NO